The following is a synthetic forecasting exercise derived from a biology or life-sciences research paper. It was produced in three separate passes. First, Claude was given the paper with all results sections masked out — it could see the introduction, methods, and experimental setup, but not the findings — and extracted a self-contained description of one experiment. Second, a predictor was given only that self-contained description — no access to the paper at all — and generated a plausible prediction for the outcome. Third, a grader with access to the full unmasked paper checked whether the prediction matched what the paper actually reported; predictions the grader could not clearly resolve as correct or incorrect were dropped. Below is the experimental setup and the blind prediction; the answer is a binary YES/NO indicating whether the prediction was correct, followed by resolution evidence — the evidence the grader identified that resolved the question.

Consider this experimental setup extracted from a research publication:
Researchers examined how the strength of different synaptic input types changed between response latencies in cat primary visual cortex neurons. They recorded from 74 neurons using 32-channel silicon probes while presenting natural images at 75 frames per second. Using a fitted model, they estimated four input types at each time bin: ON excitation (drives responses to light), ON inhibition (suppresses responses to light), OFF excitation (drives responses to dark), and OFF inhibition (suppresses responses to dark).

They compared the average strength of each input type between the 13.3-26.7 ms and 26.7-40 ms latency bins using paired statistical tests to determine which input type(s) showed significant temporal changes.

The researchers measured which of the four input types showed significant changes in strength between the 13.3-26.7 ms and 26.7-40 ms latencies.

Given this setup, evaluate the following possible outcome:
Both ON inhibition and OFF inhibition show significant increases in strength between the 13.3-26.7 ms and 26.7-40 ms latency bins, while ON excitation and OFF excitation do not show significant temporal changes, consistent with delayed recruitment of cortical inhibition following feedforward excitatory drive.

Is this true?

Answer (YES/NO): NO